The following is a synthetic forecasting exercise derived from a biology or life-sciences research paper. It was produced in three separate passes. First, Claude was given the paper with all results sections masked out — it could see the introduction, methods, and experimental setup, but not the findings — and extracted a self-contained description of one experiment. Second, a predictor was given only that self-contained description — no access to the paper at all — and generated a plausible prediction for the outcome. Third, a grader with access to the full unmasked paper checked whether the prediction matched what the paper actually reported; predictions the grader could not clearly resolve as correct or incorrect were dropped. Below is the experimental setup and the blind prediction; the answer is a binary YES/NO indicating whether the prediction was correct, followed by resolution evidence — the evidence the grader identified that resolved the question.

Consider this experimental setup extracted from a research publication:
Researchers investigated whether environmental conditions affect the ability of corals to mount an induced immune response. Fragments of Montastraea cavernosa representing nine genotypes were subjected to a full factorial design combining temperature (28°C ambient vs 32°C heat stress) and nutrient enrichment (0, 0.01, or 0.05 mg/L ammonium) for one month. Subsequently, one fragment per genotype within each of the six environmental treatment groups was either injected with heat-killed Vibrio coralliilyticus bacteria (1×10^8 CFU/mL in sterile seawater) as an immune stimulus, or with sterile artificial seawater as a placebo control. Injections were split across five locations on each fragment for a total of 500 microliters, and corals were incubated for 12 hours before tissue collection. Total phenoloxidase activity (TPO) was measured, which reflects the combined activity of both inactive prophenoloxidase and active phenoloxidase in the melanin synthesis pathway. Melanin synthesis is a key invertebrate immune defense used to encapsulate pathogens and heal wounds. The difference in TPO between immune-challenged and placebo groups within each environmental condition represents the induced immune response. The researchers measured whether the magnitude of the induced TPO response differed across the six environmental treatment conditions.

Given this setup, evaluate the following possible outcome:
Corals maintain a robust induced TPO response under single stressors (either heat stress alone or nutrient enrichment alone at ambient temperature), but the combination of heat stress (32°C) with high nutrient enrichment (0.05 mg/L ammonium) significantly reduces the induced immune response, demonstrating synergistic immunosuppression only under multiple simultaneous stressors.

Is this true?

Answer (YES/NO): NO